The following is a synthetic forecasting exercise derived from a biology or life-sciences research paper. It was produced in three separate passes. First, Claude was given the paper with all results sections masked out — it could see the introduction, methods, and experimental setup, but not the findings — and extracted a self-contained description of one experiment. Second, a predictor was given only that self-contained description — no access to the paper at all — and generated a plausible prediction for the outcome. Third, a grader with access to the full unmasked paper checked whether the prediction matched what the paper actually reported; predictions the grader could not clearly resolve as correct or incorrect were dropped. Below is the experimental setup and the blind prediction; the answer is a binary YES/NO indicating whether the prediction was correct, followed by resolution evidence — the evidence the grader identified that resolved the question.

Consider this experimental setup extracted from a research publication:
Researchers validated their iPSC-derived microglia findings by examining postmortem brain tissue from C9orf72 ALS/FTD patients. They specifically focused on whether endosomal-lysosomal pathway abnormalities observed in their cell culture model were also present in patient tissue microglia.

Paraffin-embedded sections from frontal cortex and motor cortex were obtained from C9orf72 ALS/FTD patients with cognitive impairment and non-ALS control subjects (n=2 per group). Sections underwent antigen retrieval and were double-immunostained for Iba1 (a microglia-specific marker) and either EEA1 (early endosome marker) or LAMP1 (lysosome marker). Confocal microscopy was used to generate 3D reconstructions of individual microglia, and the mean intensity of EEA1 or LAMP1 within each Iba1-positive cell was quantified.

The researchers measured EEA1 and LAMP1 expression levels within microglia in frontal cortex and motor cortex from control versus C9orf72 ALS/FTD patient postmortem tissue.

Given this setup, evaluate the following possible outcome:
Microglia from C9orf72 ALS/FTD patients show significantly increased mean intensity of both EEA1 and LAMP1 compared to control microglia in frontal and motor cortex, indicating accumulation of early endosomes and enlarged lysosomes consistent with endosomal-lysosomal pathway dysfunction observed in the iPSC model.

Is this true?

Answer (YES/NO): NO